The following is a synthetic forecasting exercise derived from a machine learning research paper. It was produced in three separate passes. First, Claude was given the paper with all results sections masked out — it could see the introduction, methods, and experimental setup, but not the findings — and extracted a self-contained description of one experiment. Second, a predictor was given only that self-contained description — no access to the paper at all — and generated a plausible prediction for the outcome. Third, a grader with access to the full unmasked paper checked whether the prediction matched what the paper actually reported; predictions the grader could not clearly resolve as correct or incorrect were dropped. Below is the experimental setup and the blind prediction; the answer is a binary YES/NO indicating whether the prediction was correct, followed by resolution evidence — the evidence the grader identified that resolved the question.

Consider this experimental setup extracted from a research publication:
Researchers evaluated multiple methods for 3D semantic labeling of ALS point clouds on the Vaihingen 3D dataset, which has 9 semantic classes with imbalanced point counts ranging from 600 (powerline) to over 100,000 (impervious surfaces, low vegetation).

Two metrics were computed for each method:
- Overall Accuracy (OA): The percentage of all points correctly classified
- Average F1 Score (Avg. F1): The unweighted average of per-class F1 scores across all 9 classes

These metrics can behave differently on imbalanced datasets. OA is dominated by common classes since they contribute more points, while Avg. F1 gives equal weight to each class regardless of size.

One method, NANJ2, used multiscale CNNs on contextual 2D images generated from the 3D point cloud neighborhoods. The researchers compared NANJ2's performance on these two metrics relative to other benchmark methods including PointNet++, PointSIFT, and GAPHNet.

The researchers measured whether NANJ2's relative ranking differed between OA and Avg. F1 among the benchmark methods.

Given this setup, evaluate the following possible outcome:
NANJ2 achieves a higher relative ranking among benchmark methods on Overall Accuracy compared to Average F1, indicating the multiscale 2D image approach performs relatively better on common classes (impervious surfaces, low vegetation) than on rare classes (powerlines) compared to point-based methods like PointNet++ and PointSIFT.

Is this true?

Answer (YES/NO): YES